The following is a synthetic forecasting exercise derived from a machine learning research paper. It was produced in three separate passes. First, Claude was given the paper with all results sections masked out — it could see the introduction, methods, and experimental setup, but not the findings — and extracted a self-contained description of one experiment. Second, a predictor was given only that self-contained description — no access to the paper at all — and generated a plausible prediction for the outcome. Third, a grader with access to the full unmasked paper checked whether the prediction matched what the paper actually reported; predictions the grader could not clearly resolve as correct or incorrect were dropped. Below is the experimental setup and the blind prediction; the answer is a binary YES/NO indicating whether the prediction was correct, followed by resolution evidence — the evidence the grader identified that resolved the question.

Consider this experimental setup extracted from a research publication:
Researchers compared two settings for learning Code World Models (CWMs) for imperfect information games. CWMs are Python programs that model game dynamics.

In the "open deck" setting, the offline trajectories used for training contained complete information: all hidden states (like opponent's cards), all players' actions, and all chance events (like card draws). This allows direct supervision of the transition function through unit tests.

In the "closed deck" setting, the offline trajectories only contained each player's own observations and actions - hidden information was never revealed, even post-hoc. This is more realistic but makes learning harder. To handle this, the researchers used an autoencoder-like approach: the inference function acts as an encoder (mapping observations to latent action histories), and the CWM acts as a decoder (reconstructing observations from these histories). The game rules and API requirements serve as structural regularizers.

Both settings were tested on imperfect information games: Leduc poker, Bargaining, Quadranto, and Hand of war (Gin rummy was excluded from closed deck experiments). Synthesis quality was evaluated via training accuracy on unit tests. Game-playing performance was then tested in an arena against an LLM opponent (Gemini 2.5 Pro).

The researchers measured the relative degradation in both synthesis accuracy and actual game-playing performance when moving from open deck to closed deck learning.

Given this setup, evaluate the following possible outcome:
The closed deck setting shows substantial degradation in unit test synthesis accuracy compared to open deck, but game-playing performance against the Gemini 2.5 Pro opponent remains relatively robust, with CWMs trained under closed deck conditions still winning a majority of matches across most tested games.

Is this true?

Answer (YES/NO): NO